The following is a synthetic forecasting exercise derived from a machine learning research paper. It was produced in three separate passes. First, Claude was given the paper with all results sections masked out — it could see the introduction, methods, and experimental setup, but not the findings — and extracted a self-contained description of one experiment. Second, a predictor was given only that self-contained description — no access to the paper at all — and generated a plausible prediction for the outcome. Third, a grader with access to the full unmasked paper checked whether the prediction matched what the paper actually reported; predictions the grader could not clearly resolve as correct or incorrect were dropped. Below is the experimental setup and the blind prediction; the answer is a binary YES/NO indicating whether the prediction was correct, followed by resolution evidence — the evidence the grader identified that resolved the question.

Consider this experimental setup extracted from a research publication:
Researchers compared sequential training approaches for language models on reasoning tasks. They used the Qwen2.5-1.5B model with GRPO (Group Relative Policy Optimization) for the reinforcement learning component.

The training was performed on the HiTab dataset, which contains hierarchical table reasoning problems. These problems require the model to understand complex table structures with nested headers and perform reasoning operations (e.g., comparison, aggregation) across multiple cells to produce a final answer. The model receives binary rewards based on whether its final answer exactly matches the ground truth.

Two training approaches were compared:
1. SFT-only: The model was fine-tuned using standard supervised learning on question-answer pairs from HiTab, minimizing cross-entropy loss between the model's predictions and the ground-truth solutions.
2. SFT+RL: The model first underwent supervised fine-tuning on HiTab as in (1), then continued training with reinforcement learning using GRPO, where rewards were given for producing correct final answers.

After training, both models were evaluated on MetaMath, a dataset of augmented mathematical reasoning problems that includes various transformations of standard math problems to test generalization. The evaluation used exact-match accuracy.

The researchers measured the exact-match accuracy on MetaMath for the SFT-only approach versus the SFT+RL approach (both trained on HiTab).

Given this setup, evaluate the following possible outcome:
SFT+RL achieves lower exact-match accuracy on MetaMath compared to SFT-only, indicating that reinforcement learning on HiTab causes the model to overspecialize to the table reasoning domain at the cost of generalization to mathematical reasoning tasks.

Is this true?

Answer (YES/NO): YES